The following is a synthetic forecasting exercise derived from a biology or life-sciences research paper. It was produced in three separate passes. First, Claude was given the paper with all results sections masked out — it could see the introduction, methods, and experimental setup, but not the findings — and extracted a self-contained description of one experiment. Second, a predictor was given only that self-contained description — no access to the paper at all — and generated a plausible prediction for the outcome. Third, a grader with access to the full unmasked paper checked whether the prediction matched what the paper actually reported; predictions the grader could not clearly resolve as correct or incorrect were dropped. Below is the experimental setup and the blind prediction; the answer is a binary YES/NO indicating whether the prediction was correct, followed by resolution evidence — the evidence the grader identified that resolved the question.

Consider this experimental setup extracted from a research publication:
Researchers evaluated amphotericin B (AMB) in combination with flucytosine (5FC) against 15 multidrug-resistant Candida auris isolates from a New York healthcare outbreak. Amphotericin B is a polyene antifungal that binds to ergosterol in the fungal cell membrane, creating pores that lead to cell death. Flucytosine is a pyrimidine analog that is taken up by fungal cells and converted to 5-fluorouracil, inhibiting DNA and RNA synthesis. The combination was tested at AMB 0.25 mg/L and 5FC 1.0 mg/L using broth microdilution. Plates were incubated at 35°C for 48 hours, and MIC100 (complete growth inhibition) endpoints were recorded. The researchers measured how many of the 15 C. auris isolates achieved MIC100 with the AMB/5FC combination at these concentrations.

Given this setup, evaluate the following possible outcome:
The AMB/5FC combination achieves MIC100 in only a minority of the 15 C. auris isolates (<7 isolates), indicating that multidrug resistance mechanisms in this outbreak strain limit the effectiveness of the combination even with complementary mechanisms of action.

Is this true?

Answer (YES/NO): NO